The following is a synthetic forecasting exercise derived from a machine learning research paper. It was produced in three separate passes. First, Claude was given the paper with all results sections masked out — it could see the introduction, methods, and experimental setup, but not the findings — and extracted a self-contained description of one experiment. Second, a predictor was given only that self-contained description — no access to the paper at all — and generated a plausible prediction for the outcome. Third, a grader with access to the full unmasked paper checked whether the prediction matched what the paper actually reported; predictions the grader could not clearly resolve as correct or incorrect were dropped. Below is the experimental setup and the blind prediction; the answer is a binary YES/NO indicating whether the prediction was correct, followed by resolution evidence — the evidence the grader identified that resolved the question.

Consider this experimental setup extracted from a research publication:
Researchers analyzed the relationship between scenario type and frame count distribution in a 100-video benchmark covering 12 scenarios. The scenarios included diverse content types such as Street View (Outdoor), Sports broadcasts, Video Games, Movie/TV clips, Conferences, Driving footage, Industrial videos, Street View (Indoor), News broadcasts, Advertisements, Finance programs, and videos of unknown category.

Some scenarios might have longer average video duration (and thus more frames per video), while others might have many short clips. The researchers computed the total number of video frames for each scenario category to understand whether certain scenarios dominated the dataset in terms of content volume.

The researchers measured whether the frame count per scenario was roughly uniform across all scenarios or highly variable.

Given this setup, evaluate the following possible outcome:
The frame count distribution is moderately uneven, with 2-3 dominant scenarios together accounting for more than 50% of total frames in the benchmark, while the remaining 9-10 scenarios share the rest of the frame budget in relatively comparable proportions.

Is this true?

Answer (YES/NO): NO